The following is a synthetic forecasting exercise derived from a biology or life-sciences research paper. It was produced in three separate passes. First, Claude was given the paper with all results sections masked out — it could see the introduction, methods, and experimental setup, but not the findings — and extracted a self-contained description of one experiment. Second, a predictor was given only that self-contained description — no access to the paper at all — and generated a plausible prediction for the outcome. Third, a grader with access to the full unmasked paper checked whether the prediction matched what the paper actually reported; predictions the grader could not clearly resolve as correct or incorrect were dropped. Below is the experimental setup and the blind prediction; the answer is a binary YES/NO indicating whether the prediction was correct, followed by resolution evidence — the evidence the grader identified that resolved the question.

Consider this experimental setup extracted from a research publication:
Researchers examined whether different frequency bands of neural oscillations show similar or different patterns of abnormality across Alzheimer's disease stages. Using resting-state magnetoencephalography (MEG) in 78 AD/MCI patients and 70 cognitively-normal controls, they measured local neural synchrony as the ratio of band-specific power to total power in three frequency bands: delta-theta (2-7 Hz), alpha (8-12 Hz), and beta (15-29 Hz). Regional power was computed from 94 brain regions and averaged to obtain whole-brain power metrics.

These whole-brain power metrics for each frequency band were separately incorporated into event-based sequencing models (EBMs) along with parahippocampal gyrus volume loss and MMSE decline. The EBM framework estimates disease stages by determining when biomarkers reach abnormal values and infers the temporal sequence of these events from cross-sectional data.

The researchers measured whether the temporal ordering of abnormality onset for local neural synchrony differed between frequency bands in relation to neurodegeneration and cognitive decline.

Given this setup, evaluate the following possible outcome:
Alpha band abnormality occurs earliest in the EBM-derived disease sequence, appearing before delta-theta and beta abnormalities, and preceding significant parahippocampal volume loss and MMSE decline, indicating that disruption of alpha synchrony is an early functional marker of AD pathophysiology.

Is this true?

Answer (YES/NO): NO